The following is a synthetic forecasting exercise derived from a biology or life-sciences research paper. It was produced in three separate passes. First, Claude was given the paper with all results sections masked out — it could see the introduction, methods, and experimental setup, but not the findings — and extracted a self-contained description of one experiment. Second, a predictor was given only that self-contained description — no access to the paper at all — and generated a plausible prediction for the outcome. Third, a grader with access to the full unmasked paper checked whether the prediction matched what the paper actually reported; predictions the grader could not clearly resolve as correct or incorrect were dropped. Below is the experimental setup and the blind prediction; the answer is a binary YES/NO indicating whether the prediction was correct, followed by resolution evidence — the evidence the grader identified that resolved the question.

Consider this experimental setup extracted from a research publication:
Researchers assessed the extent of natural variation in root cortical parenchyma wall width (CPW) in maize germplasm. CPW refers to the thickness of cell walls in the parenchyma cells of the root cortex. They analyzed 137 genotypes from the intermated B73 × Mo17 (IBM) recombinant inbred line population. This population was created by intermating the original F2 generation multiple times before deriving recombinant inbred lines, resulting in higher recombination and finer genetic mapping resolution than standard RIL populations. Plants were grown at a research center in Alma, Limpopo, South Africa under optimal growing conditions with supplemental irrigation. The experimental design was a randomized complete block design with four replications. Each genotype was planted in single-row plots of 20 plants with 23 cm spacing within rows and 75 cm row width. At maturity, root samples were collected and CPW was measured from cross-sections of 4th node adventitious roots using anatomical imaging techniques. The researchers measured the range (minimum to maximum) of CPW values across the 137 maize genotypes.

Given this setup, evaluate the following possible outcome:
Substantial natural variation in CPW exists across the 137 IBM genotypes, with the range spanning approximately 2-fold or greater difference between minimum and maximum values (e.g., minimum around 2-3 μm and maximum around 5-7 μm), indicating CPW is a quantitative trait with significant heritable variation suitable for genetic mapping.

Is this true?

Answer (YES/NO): YES